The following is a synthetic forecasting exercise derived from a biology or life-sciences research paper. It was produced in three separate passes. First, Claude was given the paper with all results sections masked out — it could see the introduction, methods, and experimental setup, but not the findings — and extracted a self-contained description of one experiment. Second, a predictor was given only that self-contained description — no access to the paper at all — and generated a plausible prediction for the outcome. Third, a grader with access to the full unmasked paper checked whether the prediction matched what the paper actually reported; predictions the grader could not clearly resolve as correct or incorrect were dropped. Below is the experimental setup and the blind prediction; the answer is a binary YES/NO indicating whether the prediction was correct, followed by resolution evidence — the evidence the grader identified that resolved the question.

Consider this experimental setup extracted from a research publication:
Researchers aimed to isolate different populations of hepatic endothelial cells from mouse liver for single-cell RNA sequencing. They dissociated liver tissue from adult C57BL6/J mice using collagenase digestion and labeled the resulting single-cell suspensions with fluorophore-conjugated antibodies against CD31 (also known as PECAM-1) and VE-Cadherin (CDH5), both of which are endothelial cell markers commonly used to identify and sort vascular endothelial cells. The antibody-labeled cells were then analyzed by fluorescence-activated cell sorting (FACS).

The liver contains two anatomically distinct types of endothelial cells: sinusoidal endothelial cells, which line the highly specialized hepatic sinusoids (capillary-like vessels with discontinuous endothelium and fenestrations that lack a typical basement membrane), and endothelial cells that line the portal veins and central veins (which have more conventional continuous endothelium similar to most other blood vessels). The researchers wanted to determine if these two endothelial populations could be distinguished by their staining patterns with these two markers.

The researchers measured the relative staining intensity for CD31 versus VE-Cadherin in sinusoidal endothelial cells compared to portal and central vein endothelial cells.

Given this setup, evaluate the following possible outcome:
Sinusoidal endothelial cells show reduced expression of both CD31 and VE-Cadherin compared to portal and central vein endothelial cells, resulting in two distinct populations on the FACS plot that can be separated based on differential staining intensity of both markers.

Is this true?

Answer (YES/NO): NO